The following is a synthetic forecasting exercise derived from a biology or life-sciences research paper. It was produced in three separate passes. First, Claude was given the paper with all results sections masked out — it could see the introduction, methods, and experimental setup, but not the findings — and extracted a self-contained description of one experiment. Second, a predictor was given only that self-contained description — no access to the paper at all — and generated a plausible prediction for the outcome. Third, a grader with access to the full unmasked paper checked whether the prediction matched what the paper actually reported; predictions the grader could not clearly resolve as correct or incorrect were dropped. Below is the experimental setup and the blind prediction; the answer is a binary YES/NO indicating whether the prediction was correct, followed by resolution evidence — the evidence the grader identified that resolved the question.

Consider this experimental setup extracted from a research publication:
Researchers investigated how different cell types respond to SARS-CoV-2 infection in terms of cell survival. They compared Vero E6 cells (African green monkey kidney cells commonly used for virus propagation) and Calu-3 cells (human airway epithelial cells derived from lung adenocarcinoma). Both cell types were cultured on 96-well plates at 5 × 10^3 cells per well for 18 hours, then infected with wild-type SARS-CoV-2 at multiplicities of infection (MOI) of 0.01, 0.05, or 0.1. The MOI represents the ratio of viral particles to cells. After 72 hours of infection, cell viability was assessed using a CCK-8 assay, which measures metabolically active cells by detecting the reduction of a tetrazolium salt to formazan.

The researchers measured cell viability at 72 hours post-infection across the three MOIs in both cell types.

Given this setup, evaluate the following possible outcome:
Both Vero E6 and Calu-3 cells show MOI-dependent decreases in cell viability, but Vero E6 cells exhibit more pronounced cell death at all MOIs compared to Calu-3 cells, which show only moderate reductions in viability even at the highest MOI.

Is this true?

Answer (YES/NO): NO